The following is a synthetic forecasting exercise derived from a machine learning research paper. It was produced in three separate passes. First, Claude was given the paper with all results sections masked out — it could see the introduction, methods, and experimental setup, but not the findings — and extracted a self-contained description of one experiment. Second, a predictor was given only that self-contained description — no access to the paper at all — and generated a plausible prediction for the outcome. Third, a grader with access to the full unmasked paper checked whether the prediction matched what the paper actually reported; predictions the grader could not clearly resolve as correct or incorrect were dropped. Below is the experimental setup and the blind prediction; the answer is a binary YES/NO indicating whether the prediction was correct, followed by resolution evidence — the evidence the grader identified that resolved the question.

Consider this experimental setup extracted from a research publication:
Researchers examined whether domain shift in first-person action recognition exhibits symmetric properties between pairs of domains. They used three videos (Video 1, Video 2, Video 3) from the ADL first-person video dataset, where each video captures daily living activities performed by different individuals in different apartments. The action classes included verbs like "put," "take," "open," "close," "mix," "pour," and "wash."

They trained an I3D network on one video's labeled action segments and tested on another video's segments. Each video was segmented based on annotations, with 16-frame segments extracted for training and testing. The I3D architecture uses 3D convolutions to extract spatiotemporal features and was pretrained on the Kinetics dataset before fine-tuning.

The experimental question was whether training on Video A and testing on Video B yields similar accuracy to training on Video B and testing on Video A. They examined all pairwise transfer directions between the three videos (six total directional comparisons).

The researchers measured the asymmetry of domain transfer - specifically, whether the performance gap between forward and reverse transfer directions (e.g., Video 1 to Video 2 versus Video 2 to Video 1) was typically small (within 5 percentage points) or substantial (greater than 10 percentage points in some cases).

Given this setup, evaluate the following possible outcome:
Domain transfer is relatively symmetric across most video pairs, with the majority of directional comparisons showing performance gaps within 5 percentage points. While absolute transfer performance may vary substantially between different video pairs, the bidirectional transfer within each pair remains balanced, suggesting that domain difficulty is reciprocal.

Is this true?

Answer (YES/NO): NO